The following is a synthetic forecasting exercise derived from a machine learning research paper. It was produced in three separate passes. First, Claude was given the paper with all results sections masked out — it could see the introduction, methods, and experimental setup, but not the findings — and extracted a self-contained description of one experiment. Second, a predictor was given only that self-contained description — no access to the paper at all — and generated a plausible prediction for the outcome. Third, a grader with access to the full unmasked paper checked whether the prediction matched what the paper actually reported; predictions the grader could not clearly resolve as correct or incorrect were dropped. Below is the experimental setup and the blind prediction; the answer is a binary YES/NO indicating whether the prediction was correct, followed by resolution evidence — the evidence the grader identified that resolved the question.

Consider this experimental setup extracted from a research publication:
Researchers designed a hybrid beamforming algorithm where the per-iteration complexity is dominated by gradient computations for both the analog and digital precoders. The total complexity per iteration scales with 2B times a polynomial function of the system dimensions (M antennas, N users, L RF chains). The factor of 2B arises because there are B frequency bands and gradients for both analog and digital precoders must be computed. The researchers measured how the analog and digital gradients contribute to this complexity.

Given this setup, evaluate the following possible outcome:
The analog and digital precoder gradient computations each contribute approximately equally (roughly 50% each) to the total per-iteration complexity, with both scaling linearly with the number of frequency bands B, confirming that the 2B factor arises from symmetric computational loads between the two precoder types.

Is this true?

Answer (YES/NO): YES